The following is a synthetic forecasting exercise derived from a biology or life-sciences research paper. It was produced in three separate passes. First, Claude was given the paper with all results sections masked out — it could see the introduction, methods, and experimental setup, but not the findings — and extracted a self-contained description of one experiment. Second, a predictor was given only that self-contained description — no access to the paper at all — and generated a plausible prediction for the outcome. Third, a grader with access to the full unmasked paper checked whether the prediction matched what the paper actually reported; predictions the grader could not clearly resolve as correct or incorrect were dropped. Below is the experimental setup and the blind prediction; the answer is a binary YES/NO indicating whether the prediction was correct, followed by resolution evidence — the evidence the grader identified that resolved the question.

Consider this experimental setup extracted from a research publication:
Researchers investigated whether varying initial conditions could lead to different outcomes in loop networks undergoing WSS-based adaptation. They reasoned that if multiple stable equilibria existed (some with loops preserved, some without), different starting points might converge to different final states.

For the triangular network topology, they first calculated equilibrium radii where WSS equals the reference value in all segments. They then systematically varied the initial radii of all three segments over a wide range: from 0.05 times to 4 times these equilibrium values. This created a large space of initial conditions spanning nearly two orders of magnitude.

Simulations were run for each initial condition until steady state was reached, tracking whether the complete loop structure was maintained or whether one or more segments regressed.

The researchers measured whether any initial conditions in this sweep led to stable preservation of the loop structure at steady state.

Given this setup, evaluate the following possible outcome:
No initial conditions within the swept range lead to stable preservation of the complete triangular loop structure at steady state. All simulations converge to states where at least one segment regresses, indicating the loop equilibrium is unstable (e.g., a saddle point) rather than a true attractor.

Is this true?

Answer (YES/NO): YES